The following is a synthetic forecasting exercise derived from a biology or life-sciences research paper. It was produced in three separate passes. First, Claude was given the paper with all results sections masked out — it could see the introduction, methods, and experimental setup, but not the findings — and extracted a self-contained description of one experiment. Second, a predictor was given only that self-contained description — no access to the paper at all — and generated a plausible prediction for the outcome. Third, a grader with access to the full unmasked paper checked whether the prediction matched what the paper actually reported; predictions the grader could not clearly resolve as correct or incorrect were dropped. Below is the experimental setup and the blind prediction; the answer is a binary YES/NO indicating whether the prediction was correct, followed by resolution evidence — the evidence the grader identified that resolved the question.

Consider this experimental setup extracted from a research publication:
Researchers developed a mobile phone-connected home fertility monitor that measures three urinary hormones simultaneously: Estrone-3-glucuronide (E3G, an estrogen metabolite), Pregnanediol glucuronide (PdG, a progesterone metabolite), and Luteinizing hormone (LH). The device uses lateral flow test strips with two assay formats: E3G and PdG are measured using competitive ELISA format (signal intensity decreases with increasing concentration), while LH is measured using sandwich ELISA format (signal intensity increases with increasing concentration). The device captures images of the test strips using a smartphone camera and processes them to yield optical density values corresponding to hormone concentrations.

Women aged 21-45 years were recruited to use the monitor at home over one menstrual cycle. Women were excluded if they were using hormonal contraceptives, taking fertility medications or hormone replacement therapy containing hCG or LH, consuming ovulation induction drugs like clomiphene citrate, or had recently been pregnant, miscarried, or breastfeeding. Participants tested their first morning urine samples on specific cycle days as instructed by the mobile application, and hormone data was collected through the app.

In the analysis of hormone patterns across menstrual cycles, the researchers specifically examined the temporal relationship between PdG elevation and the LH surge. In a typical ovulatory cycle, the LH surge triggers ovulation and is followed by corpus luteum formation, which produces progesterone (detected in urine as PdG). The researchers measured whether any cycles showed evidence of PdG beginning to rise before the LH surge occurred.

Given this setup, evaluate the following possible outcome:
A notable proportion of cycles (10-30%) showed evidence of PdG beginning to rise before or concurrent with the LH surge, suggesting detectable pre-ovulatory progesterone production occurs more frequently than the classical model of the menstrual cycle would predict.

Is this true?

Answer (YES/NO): NO